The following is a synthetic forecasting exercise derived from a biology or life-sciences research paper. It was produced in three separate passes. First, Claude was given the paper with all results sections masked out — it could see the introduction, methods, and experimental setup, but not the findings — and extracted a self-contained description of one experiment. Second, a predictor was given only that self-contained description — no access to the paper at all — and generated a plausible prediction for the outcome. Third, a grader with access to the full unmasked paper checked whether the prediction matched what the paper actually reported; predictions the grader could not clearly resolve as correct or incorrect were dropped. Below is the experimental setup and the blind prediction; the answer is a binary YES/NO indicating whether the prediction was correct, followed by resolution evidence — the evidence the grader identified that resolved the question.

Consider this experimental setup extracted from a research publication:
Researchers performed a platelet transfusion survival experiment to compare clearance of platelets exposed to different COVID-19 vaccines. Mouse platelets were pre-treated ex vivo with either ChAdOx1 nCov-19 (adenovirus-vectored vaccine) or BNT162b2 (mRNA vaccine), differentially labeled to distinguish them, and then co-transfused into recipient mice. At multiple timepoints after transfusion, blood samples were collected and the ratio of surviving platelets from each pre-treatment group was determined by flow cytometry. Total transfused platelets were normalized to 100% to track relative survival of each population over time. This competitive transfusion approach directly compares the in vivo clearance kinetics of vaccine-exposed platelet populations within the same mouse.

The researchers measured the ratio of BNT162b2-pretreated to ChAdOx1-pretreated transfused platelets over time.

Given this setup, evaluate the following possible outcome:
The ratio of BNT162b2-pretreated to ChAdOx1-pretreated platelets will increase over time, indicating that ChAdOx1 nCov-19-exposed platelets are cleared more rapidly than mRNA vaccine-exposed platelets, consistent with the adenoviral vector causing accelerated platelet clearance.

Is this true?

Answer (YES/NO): YES